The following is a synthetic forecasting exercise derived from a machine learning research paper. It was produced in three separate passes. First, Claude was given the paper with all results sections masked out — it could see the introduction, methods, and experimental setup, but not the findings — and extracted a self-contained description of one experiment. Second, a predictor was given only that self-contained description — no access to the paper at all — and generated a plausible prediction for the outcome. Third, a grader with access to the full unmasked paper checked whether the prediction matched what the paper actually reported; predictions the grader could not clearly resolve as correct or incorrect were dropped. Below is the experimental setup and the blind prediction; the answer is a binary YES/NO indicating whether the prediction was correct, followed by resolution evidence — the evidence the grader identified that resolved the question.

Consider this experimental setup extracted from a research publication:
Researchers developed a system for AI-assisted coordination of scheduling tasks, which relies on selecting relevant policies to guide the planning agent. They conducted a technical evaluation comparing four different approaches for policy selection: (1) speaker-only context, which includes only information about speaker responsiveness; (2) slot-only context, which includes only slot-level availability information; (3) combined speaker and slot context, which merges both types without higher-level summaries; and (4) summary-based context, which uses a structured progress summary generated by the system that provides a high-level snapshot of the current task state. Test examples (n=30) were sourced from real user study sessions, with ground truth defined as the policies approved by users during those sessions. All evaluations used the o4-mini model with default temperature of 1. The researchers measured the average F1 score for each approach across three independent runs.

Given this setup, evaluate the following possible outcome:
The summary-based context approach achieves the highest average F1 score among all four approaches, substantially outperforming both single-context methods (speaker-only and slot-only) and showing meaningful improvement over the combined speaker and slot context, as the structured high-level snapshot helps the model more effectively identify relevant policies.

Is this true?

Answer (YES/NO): YES